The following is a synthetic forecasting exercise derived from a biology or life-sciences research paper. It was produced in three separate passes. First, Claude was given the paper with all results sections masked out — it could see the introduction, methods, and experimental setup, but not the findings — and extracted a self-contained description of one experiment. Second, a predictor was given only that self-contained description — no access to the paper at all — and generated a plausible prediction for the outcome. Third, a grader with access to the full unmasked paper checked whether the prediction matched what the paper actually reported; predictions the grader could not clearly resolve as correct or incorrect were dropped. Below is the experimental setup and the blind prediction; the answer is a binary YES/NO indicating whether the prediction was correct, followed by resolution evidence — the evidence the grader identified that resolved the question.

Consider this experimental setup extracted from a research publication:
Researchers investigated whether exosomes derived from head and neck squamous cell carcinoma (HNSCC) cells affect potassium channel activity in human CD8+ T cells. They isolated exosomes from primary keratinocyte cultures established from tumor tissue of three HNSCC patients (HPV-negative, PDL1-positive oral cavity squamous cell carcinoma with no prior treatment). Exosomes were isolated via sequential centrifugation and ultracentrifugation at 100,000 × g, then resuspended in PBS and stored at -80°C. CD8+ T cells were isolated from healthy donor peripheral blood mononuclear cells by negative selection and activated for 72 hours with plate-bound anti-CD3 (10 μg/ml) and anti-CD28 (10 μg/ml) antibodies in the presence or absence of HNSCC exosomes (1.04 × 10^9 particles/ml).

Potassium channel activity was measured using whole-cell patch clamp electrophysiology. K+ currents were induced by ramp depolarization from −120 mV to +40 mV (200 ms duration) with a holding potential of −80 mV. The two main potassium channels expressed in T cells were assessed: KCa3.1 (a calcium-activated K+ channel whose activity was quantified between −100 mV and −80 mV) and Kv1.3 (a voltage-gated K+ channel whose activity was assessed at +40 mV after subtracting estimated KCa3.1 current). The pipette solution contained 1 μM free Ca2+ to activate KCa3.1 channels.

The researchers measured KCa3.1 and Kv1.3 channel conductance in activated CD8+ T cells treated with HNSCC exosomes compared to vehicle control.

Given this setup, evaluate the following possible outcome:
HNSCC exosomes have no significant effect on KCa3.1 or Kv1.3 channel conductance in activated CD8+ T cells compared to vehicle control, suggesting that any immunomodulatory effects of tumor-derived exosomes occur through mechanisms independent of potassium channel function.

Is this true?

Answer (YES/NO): NO